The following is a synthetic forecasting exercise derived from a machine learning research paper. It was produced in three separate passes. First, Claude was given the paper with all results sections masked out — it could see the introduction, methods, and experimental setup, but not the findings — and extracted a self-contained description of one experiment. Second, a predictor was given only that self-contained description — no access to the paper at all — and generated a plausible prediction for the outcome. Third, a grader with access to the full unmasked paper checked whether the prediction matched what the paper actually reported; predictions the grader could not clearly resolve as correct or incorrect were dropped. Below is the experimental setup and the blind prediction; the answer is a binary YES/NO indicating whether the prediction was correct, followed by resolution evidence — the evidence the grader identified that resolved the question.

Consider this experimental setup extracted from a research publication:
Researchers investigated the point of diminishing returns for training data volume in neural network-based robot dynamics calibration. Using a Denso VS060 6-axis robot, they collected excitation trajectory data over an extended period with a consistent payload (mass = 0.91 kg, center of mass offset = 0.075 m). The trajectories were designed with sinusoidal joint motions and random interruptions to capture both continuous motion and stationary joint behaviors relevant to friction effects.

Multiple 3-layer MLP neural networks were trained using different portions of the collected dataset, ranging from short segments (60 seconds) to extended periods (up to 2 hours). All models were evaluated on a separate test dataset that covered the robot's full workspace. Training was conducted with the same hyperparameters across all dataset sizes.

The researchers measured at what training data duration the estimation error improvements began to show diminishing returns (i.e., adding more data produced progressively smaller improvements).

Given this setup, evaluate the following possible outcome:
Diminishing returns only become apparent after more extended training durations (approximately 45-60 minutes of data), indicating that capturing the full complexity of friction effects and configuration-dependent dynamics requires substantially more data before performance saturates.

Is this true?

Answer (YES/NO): NO